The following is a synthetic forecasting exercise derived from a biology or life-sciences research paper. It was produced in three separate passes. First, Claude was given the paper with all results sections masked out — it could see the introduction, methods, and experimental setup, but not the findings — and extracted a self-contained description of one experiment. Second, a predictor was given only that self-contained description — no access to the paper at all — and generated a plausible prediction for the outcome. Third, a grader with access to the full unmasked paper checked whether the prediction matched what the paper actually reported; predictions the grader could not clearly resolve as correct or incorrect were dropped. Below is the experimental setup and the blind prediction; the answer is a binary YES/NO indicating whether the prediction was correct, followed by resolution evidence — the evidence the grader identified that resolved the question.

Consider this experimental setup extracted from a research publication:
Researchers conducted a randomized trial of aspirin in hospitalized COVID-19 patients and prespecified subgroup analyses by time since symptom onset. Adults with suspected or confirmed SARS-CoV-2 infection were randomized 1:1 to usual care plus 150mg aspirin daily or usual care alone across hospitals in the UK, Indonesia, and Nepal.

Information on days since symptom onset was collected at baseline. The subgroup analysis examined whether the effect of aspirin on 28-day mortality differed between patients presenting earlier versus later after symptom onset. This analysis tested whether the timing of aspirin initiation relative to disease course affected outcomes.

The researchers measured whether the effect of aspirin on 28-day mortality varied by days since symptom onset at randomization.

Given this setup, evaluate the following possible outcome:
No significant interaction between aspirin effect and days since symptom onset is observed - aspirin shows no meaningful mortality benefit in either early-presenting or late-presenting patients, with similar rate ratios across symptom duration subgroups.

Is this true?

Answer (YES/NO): YES